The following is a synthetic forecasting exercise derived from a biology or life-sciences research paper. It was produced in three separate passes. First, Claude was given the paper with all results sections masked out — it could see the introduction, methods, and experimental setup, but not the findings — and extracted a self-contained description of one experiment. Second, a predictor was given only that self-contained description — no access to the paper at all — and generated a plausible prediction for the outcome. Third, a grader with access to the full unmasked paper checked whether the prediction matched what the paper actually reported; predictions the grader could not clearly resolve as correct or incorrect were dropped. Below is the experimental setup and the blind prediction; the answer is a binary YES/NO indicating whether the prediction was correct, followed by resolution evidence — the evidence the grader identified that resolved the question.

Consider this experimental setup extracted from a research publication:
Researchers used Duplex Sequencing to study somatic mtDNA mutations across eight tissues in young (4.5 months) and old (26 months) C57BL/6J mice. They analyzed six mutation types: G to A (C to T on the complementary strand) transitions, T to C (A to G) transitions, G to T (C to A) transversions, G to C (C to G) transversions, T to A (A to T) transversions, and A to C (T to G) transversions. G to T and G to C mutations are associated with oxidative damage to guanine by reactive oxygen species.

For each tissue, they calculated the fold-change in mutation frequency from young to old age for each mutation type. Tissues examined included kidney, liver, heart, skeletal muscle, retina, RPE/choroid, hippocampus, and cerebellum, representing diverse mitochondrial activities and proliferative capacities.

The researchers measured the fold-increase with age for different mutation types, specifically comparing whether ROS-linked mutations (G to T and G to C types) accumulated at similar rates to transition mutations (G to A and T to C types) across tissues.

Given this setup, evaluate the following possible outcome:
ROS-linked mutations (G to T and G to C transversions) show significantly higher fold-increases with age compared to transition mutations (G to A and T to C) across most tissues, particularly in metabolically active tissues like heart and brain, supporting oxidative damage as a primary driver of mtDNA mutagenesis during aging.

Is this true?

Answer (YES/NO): NO